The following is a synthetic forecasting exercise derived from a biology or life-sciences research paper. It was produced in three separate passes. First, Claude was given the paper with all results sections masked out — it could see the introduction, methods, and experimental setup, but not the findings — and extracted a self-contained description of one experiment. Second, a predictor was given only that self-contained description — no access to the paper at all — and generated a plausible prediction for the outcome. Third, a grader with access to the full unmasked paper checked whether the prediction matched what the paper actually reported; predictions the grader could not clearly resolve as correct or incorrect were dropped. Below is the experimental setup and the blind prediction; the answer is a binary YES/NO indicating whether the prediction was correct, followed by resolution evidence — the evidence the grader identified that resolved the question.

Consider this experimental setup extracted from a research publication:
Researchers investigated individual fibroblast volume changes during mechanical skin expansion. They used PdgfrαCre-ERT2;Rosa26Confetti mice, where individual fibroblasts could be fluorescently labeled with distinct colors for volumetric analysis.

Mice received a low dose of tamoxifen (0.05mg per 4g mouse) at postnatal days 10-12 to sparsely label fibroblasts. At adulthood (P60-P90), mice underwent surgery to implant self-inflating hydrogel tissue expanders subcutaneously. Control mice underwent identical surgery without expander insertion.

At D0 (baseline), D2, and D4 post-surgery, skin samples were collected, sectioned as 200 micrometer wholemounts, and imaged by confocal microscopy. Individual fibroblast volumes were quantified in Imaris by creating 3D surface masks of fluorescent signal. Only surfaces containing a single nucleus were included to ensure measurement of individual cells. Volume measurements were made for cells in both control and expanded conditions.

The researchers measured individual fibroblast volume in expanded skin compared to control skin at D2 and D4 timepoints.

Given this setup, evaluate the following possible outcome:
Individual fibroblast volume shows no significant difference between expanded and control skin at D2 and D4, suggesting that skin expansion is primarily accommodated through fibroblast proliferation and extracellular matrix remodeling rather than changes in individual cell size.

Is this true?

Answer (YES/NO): NO